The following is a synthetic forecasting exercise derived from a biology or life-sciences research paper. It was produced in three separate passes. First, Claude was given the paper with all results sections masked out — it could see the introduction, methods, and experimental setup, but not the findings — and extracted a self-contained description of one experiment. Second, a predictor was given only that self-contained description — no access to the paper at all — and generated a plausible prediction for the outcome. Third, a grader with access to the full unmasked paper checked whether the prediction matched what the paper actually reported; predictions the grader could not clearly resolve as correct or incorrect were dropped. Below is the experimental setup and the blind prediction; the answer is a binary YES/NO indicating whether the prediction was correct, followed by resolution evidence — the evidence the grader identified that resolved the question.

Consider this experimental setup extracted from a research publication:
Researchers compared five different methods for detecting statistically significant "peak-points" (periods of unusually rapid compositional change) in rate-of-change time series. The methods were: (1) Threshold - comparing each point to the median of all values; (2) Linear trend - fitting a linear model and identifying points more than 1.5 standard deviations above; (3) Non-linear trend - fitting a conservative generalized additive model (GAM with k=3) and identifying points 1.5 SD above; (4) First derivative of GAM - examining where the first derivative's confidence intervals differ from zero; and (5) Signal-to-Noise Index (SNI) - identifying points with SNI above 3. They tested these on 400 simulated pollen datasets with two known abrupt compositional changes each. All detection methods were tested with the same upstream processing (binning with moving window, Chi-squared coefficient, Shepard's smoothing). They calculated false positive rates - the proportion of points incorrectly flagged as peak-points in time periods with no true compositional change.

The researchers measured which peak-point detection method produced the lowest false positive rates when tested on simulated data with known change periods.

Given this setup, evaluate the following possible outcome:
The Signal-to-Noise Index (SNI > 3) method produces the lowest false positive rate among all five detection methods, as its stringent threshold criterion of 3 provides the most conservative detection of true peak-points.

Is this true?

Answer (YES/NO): YES